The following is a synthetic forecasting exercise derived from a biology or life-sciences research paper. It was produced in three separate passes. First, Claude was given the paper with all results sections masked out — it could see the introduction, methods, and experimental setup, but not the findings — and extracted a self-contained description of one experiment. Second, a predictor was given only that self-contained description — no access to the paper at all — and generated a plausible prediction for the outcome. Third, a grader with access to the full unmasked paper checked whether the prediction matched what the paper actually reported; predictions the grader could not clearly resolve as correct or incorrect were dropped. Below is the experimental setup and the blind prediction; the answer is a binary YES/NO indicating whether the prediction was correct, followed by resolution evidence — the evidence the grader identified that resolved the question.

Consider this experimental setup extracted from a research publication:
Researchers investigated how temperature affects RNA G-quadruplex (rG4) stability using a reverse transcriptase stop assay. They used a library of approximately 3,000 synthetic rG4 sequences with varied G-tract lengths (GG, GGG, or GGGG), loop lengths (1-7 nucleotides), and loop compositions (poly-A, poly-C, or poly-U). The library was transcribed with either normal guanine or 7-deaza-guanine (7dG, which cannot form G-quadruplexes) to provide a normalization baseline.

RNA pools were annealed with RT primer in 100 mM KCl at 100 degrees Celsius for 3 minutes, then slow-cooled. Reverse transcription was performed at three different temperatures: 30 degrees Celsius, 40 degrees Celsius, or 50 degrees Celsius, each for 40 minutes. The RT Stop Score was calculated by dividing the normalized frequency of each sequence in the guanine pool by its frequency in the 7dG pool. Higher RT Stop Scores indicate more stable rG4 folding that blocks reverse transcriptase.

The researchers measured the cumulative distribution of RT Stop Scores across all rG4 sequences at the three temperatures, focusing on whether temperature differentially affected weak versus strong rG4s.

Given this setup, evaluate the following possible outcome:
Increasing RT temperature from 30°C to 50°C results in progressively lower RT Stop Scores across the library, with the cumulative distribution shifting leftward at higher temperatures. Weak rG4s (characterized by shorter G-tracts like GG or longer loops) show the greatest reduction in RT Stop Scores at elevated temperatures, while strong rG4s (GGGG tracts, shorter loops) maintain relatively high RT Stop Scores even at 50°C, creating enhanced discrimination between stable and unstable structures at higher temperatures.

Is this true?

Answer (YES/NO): NO